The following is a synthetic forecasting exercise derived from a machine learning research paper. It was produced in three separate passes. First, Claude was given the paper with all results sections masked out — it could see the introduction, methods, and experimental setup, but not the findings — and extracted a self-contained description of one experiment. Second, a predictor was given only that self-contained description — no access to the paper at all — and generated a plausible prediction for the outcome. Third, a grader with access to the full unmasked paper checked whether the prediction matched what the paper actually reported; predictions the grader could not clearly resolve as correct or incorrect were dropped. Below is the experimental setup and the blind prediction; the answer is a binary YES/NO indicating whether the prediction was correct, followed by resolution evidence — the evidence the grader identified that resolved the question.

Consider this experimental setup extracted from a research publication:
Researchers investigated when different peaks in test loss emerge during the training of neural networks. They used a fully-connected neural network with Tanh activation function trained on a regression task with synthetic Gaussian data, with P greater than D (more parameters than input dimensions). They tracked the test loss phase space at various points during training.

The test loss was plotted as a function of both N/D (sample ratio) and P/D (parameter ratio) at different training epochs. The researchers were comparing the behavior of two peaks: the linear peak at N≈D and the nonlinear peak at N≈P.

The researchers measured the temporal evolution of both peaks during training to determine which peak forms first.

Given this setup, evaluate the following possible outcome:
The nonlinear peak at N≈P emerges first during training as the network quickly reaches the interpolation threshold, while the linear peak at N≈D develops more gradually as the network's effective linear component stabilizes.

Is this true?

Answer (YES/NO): NO